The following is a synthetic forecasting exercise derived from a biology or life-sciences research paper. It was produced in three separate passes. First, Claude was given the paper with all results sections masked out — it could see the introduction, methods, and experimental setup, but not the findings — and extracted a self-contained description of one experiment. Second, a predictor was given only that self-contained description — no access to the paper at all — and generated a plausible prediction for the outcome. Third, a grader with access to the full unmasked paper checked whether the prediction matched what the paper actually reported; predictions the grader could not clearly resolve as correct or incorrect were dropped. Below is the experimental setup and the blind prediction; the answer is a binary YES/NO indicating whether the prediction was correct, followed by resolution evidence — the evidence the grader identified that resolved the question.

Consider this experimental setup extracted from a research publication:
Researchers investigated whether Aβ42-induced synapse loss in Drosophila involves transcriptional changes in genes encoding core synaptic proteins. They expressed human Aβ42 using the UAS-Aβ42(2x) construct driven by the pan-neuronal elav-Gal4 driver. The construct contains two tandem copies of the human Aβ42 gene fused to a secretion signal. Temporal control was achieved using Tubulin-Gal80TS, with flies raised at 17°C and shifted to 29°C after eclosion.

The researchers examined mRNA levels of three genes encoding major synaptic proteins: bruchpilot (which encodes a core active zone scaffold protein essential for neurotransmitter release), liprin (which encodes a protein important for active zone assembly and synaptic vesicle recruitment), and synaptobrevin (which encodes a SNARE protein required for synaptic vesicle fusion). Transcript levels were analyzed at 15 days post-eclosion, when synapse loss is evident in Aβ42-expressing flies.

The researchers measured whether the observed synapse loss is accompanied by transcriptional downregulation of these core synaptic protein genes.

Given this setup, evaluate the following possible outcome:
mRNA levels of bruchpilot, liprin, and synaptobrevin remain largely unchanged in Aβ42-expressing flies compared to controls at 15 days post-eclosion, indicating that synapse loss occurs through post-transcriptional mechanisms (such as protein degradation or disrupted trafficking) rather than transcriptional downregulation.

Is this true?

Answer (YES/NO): YES